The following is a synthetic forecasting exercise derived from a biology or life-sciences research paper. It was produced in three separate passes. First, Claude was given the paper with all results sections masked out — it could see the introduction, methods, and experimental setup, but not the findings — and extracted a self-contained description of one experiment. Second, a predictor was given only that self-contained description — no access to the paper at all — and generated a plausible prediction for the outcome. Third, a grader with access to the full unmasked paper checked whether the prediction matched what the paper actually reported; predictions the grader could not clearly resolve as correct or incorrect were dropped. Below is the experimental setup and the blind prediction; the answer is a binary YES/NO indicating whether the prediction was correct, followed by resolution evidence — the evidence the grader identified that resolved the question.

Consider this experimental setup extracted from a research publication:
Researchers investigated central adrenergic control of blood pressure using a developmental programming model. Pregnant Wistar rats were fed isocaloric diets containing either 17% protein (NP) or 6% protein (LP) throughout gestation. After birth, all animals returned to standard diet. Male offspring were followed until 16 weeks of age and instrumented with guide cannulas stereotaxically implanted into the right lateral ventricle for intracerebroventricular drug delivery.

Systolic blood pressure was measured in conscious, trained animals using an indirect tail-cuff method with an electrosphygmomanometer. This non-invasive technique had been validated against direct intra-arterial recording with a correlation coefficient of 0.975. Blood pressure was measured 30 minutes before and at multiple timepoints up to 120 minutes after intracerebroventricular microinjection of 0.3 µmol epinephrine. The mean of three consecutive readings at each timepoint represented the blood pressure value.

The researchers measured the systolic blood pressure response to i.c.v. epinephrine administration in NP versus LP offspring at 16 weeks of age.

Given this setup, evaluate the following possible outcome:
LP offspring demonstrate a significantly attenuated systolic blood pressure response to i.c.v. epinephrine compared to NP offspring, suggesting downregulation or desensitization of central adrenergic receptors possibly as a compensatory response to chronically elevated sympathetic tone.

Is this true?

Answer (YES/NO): YES